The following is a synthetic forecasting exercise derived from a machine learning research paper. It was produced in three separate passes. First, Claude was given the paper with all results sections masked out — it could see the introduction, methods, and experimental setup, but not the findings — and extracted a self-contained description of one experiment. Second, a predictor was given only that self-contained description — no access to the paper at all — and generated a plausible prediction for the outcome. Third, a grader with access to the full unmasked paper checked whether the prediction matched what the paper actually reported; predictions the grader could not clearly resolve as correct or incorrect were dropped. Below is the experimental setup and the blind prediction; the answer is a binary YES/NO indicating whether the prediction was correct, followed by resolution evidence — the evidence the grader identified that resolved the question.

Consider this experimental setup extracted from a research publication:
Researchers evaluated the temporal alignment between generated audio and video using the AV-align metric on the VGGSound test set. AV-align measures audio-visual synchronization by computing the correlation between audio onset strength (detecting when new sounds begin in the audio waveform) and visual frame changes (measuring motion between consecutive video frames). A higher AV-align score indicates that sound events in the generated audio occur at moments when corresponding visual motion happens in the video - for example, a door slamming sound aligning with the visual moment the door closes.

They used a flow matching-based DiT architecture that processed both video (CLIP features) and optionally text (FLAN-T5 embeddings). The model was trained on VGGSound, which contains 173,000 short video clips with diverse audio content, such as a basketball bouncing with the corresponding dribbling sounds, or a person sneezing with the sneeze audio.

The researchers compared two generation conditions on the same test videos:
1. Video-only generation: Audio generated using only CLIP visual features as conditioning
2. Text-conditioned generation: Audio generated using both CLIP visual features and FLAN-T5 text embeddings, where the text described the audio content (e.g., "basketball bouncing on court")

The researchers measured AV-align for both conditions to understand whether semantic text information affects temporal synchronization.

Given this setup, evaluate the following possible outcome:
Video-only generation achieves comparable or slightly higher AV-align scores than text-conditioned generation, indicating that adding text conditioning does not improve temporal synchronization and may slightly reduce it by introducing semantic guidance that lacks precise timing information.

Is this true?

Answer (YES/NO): YES